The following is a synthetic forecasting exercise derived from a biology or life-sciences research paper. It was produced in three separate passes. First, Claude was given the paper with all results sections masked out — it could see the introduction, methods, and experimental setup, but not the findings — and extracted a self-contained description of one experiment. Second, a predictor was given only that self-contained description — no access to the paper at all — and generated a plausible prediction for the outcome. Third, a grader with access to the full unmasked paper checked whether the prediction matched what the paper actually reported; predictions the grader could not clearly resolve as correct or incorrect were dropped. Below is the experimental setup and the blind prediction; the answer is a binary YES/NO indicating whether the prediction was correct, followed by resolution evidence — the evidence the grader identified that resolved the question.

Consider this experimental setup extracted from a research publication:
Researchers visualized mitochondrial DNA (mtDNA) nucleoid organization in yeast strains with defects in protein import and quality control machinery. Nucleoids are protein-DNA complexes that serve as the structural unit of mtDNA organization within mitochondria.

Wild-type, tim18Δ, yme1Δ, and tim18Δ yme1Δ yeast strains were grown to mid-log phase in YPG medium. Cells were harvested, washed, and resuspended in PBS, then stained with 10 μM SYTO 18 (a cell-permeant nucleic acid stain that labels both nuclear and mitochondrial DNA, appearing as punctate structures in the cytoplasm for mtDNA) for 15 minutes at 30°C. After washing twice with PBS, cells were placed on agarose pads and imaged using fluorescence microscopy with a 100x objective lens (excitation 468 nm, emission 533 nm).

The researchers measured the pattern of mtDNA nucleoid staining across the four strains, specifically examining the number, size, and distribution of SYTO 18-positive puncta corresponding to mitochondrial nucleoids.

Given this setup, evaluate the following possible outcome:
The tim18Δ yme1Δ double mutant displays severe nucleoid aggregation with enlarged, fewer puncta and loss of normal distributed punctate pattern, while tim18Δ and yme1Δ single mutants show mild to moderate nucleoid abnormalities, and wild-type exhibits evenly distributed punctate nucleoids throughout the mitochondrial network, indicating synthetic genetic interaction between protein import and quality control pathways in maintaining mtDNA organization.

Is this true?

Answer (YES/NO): NO